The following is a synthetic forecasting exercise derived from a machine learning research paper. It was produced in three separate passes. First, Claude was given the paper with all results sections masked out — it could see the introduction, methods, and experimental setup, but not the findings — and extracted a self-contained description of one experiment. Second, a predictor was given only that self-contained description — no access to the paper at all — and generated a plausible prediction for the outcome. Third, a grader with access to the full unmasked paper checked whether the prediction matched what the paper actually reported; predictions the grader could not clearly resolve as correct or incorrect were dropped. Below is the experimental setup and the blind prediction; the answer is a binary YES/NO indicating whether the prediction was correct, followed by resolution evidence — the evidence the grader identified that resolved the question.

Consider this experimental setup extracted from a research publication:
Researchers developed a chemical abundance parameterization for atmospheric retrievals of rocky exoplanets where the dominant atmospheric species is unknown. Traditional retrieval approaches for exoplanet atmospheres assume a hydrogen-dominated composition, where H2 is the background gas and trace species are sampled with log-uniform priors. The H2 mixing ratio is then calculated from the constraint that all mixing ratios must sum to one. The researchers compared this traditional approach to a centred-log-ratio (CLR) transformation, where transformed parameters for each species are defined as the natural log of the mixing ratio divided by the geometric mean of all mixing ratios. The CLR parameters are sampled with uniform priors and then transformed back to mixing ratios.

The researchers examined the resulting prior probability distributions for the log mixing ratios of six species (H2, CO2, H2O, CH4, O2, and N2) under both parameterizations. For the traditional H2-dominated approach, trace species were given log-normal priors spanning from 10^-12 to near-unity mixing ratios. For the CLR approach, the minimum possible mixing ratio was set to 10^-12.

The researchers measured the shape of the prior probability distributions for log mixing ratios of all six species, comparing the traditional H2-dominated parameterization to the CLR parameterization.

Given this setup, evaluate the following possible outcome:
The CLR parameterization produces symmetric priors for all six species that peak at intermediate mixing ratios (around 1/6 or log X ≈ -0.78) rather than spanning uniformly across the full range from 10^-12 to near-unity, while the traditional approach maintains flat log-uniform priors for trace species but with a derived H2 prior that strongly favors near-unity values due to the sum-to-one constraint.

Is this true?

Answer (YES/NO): NO